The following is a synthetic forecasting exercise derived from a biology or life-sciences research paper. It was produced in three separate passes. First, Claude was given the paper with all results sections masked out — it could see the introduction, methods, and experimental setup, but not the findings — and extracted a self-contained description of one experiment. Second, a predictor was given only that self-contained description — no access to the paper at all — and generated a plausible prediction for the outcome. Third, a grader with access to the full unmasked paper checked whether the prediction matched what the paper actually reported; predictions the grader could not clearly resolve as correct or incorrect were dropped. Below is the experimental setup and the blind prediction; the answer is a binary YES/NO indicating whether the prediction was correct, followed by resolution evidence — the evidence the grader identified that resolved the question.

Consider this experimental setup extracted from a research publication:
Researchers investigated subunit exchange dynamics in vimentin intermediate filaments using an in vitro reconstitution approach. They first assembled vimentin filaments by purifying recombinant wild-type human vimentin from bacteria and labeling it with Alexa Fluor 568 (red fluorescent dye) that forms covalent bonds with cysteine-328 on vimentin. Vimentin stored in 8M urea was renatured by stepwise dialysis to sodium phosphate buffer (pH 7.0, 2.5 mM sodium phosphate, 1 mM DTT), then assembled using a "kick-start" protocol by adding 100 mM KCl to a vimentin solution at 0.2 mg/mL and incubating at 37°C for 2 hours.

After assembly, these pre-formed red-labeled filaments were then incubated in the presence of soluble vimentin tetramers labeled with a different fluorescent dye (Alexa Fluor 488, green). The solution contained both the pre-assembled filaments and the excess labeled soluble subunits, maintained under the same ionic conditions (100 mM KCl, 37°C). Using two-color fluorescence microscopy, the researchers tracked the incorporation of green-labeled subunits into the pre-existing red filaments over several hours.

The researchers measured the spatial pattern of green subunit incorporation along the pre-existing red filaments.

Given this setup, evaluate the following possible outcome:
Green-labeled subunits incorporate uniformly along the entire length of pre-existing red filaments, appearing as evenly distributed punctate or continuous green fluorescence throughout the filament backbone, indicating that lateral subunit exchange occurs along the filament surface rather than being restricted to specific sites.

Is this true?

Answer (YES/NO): YES